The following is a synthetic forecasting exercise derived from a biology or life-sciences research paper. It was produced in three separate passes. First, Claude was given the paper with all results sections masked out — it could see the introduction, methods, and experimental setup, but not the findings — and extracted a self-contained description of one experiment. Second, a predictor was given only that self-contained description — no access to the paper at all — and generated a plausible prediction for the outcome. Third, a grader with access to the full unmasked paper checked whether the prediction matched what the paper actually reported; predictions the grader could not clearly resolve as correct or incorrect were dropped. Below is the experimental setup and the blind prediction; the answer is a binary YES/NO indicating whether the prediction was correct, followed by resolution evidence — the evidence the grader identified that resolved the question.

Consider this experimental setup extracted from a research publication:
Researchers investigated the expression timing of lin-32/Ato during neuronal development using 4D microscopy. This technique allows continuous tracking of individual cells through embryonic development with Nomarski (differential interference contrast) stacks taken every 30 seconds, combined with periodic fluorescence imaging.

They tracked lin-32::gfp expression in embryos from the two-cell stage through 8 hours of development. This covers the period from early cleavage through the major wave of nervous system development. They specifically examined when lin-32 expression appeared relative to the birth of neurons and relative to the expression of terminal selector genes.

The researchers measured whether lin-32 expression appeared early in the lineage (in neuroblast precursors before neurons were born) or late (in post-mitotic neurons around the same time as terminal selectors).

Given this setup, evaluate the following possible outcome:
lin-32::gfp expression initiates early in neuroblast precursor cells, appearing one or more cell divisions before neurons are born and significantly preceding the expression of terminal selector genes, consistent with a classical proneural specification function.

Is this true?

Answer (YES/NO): NO